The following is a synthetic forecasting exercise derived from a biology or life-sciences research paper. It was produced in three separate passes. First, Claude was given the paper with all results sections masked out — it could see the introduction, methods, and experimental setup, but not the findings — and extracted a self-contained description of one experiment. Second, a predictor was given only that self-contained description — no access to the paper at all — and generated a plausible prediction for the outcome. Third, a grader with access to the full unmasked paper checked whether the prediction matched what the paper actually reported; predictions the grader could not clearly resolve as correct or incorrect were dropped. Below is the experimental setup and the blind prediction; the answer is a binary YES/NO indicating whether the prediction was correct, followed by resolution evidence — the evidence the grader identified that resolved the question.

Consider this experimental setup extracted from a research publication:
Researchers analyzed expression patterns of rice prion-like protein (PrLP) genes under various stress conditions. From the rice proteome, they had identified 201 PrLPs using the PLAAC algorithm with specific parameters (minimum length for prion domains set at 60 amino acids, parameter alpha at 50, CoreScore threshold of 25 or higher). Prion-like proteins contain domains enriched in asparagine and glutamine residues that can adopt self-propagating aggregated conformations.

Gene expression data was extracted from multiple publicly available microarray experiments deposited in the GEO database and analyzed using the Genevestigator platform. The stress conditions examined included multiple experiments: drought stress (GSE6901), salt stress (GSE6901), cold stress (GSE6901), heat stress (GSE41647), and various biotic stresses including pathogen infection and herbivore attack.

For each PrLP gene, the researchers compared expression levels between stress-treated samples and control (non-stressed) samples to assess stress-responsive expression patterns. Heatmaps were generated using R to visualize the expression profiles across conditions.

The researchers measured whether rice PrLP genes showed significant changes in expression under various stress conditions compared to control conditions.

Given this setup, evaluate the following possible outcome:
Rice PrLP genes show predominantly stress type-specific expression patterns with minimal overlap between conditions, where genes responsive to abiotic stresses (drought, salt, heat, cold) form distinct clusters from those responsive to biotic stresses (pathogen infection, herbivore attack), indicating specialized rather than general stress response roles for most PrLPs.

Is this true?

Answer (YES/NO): NO